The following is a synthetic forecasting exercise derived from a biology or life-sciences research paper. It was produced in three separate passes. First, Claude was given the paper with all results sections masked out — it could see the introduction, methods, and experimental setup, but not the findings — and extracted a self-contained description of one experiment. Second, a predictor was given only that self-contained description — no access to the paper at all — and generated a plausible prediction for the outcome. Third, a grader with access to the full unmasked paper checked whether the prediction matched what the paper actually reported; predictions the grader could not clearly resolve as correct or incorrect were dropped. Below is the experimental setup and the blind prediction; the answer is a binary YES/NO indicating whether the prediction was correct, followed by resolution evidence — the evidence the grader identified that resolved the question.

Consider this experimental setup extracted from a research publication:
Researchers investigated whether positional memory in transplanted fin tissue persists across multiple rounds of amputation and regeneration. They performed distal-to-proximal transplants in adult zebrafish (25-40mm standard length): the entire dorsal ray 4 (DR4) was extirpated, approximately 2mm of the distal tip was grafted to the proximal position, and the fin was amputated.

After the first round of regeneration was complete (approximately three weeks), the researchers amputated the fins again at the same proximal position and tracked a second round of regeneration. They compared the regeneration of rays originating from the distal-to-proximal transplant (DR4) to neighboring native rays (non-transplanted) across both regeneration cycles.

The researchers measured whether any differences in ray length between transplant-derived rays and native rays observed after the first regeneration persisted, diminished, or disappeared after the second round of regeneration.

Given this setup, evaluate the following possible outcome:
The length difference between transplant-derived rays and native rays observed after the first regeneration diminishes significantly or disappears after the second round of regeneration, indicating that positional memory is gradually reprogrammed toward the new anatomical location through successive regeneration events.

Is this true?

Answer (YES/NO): NO